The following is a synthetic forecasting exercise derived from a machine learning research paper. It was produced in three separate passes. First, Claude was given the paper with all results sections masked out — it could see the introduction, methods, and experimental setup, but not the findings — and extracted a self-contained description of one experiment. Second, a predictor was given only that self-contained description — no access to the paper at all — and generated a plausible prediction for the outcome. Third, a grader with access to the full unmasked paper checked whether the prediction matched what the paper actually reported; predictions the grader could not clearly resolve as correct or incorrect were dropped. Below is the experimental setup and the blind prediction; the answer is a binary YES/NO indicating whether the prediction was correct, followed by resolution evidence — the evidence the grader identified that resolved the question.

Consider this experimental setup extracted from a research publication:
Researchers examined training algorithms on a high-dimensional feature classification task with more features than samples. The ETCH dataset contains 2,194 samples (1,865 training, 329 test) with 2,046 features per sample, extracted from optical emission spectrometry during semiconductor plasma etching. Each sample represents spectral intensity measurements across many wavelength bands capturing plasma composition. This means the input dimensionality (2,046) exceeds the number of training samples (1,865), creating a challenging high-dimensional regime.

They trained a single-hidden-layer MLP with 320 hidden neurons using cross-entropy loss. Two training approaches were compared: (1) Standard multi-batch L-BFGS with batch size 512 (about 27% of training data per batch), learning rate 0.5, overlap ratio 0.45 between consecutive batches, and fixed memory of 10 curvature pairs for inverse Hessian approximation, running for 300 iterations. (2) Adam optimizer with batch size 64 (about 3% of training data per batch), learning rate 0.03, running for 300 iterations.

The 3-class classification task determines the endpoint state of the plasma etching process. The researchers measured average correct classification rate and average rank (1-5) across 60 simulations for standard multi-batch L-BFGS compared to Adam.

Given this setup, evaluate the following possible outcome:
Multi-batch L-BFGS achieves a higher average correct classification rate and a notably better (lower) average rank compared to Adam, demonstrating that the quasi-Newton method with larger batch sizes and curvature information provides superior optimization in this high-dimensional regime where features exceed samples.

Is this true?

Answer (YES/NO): YES